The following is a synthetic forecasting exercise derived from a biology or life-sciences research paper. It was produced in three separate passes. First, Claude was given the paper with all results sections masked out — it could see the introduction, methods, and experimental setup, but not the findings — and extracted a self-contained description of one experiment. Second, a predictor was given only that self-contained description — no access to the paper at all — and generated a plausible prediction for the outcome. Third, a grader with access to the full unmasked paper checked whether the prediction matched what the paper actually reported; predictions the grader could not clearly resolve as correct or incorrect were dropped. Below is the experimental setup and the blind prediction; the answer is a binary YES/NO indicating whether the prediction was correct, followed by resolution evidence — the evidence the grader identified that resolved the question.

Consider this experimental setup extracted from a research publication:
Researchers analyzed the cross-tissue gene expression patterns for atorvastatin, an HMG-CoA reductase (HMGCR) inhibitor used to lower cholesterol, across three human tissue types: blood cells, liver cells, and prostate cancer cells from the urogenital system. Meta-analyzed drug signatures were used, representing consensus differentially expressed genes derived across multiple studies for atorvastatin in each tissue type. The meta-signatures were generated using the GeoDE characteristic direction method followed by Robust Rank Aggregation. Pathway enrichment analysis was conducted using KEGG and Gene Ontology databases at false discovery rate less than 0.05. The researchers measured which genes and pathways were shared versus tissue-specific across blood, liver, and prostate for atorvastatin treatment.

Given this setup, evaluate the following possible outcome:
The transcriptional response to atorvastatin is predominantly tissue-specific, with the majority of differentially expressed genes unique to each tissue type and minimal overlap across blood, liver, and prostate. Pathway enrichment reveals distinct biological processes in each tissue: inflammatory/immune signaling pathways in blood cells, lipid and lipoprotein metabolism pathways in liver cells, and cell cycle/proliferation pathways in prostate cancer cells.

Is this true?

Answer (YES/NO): NO